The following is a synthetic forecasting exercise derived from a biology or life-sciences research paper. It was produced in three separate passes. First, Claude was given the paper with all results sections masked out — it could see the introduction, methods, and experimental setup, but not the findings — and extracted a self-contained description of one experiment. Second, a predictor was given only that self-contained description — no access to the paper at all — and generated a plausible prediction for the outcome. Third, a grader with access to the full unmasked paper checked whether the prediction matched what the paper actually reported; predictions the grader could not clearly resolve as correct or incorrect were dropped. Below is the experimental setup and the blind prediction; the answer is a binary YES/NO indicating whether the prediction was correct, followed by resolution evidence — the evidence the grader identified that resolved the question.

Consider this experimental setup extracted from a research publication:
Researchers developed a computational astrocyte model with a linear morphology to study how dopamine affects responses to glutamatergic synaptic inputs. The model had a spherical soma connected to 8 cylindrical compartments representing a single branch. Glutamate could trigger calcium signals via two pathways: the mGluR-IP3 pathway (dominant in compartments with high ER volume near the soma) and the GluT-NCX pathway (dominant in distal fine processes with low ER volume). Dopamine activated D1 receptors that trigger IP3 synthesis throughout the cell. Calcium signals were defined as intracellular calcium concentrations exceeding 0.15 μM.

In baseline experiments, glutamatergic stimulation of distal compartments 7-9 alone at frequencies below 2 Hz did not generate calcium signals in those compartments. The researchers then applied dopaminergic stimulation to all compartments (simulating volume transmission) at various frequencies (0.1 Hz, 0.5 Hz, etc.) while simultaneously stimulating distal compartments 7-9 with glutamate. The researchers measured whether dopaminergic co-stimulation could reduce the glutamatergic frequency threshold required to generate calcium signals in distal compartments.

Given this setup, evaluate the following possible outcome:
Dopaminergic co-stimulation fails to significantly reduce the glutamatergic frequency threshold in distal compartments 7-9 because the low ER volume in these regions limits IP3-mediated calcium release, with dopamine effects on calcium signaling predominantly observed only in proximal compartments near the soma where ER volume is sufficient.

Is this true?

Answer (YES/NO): NO